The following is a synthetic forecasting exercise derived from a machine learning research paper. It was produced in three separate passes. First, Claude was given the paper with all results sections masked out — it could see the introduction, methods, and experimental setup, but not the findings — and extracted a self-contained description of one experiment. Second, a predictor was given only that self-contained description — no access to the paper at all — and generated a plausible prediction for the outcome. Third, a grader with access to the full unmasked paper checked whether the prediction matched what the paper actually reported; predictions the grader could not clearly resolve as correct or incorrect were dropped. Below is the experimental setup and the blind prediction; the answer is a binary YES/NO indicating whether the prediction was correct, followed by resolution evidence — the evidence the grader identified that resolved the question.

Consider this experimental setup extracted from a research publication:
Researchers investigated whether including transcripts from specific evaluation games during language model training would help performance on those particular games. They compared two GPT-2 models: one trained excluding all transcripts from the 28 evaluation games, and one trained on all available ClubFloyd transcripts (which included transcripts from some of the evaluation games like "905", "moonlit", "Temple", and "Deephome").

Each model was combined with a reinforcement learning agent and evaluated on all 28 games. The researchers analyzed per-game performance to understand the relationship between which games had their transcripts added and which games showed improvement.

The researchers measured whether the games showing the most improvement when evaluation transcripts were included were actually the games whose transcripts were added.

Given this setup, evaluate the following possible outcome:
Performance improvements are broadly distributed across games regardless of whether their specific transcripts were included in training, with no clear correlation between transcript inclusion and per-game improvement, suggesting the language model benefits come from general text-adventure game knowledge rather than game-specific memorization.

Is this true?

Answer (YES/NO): NO